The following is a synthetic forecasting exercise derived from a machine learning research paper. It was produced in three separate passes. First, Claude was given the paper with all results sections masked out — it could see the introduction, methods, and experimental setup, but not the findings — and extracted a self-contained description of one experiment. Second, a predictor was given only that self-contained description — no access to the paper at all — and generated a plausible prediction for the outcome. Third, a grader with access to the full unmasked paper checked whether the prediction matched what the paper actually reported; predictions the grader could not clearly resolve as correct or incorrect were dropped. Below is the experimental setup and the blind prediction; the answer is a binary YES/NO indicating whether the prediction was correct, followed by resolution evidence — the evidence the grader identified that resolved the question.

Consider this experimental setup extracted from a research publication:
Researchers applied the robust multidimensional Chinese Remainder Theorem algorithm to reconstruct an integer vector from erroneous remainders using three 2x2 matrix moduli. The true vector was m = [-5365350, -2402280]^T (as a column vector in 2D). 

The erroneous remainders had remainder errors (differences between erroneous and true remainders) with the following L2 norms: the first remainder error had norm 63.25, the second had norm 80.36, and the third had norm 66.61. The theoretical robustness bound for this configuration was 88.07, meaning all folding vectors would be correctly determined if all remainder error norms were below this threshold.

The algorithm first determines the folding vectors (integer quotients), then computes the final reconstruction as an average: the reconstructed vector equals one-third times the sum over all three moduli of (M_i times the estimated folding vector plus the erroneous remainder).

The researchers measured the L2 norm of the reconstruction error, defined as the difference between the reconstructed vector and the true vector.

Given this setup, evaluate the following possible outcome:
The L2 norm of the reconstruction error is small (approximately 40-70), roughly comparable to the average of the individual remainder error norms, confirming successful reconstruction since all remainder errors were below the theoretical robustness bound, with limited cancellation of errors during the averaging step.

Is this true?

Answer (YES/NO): NO